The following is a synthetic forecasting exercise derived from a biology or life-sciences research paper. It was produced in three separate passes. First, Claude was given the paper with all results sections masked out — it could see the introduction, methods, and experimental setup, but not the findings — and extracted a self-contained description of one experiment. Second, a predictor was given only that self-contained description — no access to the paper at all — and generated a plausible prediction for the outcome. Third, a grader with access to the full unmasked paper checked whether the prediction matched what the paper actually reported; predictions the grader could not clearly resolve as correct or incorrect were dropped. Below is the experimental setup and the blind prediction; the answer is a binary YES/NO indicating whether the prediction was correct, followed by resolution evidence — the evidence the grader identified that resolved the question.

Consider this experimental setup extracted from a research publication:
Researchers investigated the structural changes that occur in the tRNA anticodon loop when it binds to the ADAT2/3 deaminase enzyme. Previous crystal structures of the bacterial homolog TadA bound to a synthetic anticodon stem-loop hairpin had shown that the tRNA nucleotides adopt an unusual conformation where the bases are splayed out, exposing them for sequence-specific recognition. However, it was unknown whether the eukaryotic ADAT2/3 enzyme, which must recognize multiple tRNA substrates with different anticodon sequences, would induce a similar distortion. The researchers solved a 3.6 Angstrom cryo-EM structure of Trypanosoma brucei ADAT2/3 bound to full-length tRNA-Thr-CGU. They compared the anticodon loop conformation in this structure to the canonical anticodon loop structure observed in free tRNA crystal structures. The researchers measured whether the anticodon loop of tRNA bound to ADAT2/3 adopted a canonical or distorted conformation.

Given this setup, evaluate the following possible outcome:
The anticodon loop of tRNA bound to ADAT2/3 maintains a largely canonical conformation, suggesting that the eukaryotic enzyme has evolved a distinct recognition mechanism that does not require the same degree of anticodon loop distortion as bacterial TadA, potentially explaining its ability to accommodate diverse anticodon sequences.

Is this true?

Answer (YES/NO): NO